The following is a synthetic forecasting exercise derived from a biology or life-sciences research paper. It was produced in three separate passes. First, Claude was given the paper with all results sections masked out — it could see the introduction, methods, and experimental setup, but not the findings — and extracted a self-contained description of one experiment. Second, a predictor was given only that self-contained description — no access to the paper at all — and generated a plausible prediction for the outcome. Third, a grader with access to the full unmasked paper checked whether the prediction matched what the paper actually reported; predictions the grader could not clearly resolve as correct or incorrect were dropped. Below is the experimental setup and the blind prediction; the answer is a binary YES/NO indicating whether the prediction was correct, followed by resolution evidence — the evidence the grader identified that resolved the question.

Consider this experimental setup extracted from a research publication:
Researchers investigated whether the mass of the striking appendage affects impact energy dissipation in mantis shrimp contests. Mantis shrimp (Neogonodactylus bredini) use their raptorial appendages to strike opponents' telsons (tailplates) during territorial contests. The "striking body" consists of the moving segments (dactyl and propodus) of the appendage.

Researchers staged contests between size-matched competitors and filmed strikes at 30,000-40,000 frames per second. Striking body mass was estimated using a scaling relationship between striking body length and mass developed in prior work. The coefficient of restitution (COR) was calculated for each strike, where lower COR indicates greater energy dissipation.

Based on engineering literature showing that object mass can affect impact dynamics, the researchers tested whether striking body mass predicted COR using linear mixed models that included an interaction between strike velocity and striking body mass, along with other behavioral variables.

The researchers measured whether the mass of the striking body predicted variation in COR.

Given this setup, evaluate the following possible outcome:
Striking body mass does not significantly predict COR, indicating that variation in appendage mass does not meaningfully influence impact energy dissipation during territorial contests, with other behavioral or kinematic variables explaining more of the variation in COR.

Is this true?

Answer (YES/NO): YES